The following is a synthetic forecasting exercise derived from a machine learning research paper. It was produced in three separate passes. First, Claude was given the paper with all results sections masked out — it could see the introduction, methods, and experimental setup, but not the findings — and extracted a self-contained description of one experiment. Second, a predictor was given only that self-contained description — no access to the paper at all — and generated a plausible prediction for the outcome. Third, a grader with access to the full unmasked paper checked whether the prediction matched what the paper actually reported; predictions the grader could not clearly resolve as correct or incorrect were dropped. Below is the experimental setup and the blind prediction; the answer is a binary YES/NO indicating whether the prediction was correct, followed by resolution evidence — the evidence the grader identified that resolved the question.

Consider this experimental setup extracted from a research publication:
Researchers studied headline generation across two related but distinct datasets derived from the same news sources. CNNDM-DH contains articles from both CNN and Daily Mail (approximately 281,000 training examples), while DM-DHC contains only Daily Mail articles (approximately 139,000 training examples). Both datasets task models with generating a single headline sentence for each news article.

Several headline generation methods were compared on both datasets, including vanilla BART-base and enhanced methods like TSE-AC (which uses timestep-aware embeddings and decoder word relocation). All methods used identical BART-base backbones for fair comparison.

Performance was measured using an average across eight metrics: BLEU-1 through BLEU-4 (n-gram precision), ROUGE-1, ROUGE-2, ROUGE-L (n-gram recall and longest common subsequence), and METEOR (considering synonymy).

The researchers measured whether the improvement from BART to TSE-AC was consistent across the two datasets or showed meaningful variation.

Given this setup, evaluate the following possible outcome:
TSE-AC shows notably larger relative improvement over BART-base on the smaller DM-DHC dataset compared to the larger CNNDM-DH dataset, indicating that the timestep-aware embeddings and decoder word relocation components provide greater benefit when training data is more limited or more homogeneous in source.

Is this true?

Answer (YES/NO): NO